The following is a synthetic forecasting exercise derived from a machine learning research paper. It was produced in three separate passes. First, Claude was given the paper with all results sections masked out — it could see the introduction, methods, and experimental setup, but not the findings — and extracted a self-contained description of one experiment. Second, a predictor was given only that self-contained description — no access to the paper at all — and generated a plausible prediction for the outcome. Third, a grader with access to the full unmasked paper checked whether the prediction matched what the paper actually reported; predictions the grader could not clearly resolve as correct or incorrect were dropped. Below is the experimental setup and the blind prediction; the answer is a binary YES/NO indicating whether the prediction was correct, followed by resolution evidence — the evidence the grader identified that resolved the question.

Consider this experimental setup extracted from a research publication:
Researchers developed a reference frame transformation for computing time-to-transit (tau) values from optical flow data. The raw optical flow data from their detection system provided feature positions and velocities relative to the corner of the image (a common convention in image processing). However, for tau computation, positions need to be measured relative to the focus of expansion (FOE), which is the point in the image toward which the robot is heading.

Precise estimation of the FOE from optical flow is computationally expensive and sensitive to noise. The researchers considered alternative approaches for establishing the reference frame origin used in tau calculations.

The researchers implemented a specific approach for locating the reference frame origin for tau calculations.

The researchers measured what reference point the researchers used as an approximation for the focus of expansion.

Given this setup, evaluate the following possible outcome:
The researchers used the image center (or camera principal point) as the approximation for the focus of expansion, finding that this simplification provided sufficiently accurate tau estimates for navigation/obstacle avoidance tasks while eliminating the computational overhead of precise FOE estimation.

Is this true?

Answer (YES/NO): YES